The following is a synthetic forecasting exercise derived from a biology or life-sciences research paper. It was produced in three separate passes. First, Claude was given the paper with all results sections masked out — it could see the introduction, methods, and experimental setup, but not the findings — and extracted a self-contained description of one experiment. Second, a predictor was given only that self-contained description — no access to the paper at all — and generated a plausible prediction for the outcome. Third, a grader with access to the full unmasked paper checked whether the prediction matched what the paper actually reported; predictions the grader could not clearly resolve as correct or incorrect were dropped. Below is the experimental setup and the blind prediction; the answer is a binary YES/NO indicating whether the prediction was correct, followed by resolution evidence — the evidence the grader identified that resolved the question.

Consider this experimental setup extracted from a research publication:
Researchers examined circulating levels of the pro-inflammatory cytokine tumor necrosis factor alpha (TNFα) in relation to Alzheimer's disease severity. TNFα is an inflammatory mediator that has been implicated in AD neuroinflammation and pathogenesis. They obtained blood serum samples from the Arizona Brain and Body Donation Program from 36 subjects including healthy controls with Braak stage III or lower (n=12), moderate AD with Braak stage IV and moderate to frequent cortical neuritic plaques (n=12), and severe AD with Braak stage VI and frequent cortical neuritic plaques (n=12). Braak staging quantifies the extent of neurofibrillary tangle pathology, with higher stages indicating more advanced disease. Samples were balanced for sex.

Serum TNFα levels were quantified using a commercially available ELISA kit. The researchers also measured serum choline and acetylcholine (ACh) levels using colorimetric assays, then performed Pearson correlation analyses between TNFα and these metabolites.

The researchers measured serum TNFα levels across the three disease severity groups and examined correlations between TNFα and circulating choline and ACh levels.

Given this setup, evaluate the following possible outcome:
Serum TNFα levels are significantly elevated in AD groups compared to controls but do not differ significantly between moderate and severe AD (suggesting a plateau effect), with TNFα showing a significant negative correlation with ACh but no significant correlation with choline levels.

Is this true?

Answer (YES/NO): NO